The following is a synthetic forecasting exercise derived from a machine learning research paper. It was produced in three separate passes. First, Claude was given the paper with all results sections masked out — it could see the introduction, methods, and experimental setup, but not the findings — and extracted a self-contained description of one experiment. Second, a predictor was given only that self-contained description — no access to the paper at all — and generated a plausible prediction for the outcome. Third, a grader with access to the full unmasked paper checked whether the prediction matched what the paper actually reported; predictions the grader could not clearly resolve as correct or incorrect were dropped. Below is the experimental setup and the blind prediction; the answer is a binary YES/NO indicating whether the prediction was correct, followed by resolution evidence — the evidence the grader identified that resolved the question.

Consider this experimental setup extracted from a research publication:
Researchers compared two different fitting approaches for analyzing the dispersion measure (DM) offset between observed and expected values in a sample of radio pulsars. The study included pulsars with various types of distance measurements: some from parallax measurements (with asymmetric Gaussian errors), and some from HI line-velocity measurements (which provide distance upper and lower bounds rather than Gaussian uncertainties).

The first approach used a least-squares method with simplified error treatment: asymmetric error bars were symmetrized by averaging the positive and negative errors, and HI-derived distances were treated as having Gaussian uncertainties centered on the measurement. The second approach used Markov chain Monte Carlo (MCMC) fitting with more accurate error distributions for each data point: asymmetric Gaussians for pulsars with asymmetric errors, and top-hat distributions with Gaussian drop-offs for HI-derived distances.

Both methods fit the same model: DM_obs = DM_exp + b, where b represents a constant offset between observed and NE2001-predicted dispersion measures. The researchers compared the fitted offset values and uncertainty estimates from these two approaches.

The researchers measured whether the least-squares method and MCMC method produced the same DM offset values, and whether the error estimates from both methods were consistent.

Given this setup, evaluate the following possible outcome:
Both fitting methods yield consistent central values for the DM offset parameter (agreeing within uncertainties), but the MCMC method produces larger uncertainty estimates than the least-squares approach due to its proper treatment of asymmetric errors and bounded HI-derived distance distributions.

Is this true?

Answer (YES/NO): NO